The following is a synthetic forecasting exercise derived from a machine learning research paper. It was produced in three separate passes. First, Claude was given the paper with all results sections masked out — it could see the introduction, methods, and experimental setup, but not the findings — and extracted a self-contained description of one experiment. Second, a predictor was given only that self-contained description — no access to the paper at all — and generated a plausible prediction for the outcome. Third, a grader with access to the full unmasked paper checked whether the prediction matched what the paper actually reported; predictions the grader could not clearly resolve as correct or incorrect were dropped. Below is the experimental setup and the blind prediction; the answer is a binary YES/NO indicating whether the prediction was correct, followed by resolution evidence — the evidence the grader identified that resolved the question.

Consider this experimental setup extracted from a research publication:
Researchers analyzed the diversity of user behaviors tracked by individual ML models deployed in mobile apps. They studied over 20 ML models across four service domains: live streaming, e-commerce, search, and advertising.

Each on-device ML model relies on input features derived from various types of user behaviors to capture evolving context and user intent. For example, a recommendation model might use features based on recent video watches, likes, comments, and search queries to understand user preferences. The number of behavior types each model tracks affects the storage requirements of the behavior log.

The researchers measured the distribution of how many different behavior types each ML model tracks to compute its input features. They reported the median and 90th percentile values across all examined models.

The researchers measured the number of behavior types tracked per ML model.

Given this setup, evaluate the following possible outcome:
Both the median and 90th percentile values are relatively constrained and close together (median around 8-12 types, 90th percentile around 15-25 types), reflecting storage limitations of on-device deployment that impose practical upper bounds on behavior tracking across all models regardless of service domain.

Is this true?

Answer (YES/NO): NO